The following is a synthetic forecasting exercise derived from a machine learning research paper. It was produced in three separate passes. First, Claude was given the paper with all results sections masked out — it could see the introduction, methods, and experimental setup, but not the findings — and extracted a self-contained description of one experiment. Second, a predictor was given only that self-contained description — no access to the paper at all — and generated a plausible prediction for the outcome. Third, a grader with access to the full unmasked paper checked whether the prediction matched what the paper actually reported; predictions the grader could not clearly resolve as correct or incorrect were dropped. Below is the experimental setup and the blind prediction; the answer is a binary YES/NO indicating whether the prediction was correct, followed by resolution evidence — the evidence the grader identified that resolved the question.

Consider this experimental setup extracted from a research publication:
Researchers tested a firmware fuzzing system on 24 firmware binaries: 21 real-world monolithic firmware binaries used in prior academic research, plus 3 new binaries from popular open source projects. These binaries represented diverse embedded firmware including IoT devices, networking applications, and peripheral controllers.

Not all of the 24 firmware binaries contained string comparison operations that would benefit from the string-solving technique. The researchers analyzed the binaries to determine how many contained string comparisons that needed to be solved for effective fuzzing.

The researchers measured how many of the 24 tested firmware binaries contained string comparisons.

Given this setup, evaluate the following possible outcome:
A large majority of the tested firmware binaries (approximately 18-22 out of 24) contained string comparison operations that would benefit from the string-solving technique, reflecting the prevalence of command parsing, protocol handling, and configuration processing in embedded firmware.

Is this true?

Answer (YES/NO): NO